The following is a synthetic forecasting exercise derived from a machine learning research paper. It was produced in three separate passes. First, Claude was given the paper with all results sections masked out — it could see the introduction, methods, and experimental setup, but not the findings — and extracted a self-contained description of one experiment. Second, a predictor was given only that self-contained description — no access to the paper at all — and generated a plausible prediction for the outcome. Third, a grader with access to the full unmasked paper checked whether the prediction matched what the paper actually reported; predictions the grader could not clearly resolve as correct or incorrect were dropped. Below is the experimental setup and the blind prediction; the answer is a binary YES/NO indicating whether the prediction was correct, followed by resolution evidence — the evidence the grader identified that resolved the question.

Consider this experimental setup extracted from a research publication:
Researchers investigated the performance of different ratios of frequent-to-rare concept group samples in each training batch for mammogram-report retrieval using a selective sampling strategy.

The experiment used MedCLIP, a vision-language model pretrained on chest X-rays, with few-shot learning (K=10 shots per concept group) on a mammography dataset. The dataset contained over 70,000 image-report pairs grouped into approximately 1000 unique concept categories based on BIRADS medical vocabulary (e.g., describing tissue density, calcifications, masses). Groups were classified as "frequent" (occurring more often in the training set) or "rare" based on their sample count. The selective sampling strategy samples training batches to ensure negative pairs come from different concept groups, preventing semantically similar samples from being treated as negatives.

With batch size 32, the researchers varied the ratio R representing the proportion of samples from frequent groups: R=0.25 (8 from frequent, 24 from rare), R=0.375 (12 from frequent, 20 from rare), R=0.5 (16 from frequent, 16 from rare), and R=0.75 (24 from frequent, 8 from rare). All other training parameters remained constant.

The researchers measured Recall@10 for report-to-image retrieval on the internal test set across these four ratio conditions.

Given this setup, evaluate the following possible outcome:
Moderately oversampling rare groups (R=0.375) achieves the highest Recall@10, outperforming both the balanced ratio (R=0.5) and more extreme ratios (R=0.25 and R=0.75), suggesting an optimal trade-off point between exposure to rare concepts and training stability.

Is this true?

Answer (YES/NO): NO